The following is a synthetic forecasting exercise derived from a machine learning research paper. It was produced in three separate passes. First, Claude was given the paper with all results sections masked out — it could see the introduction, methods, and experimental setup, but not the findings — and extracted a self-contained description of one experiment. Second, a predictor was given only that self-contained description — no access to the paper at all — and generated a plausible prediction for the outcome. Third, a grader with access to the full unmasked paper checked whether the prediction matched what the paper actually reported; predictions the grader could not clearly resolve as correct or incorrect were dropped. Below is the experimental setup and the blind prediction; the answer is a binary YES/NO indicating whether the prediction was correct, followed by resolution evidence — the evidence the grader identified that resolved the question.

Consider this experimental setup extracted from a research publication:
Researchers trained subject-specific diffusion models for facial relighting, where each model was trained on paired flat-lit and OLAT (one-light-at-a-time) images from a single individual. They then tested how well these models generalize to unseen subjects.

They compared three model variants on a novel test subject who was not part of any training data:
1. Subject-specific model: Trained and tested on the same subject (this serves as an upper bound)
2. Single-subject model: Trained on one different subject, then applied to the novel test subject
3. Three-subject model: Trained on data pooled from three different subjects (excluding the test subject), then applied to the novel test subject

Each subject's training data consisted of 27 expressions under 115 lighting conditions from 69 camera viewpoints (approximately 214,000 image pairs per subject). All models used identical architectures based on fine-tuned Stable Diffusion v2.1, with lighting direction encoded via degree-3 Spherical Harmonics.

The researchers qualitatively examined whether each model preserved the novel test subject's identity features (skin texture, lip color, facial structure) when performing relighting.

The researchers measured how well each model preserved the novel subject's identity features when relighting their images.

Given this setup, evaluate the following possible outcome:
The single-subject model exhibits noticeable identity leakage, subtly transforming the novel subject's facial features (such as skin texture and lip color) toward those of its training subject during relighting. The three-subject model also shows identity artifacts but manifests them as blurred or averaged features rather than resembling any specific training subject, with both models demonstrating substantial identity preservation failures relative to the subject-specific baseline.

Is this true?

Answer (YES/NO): NO